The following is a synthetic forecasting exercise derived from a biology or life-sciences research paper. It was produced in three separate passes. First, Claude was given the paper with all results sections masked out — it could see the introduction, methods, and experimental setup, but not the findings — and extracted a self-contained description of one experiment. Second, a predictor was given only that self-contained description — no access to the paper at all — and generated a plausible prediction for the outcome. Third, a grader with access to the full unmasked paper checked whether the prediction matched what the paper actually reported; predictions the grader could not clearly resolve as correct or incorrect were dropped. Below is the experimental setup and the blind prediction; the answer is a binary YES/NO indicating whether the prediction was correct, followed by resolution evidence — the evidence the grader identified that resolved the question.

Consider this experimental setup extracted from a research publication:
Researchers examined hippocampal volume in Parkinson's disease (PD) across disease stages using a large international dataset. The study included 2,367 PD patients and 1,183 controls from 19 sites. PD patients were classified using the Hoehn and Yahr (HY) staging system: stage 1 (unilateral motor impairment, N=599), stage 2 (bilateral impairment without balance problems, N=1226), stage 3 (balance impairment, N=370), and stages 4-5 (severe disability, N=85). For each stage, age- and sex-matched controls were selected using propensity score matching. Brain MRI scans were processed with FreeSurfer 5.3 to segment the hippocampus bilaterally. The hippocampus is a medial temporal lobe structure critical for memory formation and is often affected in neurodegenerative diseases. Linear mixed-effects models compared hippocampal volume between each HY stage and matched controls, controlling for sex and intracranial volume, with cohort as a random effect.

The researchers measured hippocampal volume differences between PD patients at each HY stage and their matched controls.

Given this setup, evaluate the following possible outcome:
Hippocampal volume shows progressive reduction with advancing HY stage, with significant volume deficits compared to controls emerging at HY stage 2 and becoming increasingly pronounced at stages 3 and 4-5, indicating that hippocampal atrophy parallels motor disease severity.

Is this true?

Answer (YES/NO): NO